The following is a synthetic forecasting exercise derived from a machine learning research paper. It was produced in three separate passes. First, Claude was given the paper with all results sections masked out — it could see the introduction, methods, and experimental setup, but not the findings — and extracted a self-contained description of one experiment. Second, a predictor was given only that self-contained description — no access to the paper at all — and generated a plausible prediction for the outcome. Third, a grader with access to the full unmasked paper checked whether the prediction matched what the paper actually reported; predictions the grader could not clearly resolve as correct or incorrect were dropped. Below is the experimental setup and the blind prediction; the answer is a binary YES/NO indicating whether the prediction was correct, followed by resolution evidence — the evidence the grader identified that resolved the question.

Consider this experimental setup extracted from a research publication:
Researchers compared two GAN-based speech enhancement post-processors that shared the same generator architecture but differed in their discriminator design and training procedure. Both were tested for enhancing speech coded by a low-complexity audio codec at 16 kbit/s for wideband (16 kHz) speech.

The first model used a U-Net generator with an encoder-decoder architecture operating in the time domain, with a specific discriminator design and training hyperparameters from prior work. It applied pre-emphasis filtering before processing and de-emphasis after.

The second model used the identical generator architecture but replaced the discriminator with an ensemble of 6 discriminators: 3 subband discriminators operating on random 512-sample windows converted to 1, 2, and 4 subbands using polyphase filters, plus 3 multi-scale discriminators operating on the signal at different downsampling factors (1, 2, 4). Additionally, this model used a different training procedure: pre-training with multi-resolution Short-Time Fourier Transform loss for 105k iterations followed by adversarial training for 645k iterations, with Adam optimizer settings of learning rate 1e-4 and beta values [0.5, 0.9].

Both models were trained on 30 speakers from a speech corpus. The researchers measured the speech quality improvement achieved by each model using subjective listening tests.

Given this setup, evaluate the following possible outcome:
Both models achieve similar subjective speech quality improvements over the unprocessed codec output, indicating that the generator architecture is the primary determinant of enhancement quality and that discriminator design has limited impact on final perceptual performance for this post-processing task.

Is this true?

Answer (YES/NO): NO